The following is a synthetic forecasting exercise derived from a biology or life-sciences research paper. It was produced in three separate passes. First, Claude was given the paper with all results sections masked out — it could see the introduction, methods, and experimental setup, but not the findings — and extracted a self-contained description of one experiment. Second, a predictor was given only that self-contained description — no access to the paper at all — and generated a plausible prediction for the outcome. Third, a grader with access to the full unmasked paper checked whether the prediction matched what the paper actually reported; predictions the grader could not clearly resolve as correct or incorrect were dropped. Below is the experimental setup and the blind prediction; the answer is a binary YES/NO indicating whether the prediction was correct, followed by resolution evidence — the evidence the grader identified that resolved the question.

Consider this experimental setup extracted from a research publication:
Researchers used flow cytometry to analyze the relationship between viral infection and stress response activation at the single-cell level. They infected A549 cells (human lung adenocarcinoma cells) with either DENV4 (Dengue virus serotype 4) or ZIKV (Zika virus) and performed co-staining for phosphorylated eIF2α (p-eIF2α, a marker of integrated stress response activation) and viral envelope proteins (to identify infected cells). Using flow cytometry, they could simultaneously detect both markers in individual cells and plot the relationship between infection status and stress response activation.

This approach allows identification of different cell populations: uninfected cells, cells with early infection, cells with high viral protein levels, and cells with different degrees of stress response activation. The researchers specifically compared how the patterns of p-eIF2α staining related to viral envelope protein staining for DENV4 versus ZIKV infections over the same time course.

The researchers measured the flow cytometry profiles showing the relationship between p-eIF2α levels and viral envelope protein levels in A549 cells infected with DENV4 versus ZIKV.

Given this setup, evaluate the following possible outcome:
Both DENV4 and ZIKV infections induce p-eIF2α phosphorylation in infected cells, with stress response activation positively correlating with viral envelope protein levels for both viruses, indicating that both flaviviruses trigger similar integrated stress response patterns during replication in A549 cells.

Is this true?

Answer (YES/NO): NO